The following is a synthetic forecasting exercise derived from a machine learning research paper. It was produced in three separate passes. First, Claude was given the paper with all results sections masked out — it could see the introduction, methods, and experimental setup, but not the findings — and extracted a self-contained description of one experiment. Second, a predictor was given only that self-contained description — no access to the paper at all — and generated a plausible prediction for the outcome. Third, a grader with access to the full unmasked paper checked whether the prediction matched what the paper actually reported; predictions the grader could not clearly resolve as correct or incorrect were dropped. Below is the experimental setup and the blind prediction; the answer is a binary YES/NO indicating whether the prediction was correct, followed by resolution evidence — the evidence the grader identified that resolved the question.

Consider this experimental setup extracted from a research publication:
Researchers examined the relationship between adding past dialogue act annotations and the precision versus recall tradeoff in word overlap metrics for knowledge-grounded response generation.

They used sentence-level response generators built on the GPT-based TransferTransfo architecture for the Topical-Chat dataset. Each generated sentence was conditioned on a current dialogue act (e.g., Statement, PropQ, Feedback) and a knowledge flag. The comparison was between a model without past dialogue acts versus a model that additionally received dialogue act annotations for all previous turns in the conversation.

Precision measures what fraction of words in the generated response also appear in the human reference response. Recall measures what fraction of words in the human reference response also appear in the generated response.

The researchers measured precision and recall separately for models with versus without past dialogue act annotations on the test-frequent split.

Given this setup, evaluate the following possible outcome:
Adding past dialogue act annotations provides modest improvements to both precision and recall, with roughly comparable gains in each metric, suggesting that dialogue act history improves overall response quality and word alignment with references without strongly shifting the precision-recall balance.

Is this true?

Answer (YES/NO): NO